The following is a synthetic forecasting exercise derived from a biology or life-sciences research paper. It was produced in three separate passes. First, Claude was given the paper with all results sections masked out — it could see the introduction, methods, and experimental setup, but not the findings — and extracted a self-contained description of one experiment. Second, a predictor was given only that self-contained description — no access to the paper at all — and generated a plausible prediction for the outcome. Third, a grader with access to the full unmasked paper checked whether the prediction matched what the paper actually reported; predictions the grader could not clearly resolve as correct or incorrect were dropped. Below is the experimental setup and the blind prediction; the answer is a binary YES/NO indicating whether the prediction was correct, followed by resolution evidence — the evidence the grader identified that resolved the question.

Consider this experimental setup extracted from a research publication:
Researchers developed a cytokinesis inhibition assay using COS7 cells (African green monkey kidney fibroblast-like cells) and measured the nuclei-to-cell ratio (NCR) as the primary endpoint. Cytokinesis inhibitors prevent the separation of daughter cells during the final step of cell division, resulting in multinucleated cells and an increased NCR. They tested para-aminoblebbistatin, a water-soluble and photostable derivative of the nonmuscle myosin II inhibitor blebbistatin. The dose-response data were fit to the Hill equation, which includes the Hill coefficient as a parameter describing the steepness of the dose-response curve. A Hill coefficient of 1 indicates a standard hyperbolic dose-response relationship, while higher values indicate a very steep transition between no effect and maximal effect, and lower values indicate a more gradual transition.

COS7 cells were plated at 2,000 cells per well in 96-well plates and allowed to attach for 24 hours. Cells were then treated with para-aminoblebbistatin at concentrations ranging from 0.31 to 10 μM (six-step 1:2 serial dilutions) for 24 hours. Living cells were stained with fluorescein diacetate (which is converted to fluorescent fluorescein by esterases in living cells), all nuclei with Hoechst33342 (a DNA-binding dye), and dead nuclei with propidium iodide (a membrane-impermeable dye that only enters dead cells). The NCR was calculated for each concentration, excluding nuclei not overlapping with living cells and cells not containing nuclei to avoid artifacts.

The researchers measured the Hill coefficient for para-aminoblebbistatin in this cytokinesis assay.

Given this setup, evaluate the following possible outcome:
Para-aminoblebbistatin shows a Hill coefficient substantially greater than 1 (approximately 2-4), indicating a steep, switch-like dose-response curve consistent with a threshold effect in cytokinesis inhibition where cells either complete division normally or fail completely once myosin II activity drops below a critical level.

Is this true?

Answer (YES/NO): NO